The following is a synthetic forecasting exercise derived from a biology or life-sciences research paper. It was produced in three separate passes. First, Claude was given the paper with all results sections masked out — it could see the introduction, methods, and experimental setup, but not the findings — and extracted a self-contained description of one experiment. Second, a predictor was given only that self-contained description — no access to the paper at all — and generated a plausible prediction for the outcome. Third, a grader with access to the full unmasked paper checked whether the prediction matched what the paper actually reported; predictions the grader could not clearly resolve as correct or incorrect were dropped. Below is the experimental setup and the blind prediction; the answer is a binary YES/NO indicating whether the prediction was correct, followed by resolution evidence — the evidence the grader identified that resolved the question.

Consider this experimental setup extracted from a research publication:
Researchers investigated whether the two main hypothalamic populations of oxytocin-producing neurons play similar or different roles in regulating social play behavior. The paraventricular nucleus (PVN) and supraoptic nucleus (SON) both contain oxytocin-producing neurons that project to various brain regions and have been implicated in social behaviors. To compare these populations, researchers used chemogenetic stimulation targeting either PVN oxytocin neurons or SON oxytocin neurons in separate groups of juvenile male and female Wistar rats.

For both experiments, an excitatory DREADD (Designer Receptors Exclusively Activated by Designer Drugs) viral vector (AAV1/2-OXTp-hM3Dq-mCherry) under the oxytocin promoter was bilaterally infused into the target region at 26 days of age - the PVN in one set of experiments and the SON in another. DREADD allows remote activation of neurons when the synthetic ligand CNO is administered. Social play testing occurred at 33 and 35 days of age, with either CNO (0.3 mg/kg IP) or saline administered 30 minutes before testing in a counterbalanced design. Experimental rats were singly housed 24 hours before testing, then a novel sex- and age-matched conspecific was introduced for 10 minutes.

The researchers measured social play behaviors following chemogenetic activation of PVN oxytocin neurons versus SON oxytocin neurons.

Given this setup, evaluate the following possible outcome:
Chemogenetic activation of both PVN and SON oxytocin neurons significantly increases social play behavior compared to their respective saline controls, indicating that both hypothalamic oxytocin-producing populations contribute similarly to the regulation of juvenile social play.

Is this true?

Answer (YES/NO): NO